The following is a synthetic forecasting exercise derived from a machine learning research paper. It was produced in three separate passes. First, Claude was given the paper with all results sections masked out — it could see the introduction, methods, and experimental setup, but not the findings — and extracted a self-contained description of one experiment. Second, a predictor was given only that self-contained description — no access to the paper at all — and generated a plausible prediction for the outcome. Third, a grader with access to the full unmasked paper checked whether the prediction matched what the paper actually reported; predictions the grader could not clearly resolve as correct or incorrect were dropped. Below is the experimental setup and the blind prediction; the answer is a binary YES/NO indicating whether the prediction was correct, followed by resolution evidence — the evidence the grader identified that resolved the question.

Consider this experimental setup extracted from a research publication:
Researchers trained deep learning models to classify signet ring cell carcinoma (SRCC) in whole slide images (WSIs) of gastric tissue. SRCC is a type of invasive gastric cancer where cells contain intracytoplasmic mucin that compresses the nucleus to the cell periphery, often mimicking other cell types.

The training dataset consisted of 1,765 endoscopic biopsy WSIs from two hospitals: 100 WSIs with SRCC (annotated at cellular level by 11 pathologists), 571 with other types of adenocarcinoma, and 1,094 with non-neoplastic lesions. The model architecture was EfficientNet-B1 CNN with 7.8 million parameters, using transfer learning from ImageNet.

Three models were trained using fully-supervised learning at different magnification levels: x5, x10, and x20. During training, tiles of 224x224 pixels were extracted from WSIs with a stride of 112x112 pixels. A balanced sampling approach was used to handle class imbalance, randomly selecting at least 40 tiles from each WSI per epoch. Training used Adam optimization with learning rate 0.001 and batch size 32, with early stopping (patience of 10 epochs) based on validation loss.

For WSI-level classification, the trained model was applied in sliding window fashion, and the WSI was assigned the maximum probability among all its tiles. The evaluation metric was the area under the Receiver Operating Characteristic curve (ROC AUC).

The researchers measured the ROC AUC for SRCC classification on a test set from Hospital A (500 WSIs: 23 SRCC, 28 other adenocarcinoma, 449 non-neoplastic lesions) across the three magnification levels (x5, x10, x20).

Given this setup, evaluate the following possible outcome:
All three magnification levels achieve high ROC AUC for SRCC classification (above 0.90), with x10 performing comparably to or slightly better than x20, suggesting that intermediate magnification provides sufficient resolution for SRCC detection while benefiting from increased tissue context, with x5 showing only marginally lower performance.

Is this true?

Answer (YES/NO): YES